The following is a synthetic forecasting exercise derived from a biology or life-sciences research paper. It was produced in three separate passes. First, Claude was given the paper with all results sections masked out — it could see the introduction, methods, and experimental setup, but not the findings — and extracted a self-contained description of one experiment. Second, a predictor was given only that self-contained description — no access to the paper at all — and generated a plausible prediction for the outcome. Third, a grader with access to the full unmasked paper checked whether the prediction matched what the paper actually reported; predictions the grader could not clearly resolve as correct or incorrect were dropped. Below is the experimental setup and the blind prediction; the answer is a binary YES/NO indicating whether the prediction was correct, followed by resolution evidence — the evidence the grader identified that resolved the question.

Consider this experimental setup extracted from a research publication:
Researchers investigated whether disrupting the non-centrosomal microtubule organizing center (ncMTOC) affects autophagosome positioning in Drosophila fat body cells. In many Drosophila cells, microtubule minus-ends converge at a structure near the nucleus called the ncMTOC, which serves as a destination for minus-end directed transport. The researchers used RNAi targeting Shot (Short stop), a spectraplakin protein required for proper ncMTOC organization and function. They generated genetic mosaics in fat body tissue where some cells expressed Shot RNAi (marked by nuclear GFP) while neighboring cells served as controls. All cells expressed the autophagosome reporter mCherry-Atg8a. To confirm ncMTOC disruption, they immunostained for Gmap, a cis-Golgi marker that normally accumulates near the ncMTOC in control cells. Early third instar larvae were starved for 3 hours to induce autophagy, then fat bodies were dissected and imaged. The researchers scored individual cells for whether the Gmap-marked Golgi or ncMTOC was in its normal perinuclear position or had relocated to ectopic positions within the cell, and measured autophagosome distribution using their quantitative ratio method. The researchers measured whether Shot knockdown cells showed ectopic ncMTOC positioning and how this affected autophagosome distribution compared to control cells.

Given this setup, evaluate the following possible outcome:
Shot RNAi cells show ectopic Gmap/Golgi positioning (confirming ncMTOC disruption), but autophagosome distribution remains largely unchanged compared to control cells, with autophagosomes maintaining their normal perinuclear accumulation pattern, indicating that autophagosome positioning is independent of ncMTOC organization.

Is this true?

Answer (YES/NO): NO